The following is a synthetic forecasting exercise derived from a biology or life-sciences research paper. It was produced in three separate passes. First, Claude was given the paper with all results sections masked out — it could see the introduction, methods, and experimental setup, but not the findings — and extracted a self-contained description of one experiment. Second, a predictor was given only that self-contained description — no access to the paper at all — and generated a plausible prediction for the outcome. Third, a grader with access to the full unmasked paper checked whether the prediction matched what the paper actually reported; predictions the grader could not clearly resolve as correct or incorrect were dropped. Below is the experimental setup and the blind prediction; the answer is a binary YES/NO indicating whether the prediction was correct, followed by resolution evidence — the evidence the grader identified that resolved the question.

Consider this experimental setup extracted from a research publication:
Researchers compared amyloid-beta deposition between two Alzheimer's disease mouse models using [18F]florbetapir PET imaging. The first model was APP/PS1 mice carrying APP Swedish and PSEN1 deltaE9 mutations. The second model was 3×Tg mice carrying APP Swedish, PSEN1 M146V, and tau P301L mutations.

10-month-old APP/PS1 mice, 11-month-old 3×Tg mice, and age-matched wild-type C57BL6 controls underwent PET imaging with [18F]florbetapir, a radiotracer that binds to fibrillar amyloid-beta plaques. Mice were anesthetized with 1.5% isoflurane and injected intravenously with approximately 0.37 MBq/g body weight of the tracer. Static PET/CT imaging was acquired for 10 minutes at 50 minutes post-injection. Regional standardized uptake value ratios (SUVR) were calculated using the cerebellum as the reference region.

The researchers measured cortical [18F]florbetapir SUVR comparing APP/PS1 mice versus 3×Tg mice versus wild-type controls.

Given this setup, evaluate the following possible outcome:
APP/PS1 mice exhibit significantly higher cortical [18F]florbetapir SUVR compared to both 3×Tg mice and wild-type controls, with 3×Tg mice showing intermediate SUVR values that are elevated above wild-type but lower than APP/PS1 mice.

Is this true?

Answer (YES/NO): NO